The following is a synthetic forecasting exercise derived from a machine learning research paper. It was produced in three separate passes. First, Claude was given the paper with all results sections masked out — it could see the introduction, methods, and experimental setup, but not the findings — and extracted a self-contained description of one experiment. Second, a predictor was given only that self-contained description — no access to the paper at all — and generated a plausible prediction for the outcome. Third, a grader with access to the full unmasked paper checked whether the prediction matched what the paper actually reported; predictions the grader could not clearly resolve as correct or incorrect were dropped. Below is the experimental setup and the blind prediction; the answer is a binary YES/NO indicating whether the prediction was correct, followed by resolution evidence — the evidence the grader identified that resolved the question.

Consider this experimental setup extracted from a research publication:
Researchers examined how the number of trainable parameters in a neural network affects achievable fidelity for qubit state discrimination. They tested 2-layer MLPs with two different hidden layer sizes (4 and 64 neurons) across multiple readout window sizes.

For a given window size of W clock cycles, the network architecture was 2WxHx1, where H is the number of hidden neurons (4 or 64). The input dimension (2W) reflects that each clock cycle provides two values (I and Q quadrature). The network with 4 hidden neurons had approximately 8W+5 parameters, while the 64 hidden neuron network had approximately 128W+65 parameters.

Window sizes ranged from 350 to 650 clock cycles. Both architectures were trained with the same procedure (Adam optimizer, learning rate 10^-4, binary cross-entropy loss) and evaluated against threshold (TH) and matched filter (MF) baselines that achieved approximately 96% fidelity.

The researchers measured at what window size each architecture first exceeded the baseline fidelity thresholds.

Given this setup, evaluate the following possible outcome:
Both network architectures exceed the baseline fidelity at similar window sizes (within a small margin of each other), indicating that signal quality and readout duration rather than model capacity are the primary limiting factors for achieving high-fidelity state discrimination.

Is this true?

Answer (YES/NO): NO